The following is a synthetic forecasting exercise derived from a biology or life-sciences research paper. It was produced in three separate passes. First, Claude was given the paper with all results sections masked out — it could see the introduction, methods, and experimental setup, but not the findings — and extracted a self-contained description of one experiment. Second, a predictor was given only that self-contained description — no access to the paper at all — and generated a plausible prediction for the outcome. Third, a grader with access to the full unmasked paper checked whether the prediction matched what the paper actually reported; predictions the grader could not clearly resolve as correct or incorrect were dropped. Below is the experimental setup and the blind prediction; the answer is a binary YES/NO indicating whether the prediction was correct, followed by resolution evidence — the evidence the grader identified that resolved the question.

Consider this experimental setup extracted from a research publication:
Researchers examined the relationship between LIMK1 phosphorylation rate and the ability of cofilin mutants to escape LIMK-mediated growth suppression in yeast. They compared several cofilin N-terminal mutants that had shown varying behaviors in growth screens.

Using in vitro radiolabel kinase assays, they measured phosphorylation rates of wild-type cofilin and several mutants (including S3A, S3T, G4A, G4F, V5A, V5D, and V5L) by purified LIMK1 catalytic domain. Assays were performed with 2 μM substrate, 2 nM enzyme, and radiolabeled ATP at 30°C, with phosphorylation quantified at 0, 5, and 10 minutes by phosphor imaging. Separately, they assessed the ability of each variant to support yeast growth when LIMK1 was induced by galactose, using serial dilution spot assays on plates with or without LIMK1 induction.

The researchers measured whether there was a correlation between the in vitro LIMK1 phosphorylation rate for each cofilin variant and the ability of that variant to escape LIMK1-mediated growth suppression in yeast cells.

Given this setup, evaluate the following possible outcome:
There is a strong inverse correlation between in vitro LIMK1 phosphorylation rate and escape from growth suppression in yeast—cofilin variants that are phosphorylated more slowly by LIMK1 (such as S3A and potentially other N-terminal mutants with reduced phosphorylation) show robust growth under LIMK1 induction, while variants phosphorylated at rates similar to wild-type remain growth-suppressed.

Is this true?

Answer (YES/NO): NO